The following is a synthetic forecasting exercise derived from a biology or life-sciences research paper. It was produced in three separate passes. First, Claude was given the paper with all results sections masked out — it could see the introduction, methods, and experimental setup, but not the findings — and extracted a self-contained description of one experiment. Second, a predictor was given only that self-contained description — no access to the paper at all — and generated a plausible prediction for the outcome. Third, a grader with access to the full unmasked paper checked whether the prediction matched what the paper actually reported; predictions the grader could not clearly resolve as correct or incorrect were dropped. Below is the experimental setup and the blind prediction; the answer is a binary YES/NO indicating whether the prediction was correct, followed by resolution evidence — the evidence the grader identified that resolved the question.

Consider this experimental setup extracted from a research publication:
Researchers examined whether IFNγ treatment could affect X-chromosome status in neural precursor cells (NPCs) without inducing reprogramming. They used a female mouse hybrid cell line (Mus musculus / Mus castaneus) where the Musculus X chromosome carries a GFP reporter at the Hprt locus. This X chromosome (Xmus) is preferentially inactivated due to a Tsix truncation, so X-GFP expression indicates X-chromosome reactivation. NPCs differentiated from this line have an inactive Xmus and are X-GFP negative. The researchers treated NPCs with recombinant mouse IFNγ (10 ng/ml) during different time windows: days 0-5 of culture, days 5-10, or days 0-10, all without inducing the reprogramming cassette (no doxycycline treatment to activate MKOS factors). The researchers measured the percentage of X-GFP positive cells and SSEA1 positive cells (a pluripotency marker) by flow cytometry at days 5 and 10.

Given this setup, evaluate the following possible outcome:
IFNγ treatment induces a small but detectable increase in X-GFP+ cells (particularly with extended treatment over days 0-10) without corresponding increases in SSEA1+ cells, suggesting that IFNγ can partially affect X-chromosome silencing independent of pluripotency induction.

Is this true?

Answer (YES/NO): NO